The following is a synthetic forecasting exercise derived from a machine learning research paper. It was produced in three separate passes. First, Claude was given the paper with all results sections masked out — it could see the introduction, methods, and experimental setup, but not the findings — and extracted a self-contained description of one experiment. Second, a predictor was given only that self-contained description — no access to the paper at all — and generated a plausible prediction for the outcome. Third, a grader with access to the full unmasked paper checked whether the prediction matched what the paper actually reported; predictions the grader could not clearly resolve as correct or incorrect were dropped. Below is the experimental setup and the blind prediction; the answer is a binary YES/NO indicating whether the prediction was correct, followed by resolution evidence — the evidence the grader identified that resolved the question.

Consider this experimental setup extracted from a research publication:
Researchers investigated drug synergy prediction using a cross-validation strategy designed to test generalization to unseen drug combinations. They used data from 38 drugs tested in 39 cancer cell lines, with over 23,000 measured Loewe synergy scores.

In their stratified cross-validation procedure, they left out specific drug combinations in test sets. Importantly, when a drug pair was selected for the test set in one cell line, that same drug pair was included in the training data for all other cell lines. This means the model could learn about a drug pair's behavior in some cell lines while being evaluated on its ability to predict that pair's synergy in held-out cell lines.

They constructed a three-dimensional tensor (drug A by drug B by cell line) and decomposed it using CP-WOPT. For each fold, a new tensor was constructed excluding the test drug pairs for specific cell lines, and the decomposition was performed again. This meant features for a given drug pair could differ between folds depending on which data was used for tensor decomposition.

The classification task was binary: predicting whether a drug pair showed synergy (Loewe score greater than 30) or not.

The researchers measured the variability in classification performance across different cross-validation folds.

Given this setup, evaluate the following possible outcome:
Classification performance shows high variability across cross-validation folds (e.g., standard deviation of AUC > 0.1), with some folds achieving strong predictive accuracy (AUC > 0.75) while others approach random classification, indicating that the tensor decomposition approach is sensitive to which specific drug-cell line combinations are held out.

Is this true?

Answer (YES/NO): NO